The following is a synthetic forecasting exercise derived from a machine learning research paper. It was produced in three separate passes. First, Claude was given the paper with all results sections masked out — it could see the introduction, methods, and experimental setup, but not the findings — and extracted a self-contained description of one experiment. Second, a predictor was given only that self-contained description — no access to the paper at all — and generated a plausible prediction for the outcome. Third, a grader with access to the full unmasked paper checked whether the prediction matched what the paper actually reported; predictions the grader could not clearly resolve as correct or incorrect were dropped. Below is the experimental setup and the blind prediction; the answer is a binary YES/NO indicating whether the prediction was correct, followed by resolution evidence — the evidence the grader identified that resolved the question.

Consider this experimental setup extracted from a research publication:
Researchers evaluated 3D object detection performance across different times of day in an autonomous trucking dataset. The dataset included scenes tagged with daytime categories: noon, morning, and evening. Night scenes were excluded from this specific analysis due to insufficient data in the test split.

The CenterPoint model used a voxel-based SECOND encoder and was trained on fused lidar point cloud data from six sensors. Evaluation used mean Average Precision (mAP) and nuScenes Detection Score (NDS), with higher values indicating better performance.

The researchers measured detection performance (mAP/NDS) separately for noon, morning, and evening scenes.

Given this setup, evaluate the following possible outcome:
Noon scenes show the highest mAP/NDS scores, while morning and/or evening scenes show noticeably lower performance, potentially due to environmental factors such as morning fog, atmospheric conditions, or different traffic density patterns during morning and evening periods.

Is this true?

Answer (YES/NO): YES